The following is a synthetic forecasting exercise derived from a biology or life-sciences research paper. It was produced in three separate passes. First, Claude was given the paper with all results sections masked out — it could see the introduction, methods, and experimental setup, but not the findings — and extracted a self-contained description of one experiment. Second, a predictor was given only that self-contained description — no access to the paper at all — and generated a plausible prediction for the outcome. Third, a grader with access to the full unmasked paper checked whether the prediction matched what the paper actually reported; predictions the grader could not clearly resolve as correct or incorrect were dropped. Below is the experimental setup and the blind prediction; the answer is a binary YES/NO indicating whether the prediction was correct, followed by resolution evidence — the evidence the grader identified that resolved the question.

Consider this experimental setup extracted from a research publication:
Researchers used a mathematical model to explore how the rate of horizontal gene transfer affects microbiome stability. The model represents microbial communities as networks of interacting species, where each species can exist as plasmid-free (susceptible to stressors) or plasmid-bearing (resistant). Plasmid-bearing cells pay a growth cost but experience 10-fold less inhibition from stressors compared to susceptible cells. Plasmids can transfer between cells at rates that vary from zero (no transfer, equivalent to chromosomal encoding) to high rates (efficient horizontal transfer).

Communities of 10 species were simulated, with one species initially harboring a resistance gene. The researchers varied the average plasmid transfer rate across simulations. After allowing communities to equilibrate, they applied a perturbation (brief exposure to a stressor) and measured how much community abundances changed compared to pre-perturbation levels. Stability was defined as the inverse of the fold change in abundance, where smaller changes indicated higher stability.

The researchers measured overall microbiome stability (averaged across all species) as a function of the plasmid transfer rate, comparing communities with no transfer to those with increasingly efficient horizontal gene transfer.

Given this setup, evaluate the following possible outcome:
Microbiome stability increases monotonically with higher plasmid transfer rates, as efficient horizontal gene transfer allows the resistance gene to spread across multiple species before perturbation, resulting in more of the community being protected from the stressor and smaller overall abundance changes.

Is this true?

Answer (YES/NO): YES